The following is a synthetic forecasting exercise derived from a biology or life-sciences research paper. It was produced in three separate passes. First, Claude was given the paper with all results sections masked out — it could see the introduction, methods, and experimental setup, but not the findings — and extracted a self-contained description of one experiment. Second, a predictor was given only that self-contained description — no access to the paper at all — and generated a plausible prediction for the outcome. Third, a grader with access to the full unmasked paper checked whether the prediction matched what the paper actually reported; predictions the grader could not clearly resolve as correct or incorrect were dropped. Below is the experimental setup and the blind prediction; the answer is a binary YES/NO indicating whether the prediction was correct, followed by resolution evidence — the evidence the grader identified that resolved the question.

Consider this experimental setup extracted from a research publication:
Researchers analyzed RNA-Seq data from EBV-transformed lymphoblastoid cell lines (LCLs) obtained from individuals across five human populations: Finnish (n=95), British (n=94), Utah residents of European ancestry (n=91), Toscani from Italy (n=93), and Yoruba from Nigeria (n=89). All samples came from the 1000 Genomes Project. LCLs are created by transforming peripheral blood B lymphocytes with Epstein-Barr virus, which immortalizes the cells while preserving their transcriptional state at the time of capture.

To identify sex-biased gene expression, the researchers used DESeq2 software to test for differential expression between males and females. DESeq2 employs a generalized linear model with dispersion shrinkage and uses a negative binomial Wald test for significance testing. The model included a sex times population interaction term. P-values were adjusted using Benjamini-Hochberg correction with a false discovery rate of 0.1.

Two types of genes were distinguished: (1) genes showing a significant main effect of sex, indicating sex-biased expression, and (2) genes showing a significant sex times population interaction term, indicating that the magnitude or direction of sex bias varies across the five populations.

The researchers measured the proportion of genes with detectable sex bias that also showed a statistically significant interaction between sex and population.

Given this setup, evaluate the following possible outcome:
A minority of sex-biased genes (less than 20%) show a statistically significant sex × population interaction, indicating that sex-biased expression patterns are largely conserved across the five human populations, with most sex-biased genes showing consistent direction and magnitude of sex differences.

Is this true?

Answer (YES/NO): NO